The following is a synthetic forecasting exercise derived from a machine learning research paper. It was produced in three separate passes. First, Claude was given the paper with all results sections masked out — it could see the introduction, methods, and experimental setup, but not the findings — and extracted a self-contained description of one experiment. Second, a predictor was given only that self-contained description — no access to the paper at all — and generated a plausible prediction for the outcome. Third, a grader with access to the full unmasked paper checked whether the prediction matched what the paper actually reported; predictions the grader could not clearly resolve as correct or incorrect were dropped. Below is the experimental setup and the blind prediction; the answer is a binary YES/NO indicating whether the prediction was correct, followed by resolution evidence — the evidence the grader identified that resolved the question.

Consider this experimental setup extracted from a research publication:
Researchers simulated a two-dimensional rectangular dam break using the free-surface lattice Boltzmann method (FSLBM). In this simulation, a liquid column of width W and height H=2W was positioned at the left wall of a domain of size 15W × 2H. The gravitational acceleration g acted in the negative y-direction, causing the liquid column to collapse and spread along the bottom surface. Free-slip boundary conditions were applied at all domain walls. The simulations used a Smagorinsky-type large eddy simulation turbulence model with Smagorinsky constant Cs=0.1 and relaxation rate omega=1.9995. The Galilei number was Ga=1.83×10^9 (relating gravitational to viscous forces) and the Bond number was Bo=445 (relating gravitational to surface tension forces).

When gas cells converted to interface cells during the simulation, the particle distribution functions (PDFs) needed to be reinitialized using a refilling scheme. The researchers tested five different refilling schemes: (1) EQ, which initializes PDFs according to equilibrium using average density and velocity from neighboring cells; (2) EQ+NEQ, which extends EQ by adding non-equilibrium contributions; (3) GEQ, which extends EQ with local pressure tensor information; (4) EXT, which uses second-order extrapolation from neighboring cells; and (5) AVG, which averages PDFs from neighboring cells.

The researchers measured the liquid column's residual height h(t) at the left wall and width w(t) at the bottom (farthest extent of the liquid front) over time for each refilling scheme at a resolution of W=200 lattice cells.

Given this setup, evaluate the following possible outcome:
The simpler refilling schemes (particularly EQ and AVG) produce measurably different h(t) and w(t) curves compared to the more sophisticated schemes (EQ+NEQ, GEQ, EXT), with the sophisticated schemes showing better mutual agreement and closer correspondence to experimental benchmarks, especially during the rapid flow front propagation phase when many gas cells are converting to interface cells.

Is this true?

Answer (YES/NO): NO